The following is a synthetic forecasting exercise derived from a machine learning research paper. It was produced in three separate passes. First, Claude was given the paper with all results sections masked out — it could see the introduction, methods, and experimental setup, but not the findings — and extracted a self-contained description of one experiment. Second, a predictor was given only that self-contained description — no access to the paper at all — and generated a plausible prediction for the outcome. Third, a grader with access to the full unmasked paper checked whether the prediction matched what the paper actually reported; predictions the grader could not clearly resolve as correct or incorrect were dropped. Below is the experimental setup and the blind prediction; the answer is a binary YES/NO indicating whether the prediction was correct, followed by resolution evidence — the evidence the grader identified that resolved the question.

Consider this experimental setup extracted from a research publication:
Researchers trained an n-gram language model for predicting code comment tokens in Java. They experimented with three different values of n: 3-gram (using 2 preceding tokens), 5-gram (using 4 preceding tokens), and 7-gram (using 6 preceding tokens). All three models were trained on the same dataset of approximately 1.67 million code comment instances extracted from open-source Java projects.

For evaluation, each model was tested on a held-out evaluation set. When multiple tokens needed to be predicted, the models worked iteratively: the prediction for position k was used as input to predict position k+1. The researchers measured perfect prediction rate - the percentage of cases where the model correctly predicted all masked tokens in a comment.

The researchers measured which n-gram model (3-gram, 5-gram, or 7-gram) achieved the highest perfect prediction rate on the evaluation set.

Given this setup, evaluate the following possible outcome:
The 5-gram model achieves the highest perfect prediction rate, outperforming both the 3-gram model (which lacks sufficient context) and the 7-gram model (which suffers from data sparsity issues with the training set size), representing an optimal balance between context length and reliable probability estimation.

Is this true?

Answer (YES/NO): YES